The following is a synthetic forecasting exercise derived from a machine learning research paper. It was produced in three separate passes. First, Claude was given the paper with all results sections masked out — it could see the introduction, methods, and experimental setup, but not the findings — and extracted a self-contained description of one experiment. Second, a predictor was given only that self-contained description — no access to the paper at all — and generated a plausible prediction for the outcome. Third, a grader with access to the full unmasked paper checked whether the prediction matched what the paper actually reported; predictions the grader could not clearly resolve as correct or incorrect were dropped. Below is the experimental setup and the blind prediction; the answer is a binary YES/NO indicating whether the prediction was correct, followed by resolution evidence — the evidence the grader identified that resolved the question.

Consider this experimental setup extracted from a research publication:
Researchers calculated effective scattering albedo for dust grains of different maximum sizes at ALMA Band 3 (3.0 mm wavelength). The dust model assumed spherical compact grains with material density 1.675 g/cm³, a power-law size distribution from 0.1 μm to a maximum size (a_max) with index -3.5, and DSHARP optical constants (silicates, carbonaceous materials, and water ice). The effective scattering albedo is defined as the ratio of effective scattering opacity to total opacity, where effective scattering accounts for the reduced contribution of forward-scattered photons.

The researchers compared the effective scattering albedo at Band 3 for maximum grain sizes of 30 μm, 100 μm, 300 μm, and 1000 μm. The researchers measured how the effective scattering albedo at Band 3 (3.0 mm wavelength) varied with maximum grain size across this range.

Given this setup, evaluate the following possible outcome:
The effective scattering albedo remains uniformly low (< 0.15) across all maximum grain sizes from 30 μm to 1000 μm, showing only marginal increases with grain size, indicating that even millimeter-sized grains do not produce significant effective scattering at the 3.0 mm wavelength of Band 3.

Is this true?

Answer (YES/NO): NO